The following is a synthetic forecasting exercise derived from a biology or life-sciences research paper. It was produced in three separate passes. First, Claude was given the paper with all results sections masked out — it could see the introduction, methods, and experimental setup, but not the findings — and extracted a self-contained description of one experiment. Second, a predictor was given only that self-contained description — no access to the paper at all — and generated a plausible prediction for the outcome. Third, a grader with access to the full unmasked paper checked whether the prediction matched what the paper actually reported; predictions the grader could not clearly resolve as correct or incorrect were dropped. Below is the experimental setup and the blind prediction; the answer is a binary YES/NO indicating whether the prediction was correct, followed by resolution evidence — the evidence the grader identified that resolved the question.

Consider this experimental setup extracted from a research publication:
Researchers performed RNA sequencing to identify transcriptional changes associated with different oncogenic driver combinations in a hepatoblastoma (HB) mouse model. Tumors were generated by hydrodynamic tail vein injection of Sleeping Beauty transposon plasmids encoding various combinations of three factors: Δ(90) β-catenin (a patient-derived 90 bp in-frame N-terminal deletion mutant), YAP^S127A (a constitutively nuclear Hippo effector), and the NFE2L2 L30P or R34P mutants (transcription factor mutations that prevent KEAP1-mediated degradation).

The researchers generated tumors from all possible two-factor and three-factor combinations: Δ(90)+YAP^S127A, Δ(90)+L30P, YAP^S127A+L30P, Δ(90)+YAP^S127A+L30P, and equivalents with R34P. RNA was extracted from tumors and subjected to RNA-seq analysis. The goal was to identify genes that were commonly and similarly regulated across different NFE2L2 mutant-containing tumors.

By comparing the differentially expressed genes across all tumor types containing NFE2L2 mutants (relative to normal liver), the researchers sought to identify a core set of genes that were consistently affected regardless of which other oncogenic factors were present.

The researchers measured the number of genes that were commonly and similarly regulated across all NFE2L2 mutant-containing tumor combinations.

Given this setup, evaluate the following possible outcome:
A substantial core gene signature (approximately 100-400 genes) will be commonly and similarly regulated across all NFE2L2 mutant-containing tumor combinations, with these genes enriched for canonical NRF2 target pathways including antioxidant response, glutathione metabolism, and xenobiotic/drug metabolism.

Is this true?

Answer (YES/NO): NO